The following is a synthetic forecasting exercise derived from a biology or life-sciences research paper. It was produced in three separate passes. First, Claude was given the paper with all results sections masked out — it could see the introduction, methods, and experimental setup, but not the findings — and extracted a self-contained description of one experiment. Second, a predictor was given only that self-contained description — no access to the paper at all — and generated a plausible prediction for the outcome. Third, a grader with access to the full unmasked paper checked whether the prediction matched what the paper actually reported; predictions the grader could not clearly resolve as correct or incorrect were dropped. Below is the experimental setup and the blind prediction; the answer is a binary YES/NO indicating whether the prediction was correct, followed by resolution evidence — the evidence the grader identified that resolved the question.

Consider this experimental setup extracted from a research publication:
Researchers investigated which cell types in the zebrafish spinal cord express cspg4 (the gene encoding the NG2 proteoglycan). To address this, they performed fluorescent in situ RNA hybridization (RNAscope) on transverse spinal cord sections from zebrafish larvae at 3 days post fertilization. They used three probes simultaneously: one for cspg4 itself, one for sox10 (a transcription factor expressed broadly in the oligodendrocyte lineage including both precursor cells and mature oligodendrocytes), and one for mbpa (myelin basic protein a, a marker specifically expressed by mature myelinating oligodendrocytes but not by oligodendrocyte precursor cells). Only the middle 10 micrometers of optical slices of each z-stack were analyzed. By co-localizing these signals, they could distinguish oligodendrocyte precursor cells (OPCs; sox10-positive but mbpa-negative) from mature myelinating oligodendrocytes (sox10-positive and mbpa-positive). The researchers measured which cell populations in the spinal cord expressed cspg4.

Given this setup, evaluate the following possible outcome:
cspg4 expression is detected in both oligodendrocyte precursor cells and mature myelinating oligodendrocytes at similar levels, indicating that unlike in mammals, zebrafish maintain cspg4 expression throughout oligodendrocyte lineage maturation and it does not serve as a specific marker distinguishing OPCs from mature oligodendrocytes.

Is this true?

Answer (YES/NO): NO